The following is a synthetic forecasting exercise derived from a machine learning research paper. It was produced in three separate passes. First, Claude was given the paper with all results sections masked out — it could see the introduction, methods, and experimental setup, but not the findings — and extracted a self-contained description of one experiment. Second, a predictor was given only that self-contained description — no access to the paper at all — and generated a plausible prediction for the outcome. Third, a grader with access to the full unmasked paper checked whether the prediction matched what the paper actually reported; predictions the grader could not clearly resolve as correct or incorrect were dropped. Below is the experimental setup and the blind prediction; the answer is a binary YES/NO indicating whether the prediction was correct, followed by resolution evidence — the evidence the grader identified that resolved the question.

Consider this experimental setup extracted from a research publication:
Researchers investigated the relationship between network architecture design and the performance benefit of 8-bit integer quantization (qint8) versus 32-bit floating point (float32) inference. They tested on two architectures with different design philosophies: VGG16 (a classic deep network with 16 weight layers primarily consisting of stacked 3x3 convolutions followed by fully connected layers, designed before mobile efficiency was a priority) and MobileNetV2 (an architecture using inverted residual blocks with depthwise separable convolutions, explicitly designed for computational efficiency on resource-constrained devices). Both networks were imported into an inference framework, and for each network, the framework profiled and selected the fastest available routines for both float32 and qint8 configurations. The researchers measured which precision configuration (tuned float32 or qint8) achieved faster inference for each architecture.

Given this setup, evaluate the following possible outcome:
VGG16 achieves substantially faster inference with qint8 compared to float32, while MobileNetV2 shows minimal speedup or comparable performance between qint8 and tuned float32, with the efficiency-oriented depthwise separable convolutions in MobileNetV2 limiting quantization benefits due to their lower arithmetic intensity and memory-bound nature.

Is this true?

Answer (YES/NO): NO